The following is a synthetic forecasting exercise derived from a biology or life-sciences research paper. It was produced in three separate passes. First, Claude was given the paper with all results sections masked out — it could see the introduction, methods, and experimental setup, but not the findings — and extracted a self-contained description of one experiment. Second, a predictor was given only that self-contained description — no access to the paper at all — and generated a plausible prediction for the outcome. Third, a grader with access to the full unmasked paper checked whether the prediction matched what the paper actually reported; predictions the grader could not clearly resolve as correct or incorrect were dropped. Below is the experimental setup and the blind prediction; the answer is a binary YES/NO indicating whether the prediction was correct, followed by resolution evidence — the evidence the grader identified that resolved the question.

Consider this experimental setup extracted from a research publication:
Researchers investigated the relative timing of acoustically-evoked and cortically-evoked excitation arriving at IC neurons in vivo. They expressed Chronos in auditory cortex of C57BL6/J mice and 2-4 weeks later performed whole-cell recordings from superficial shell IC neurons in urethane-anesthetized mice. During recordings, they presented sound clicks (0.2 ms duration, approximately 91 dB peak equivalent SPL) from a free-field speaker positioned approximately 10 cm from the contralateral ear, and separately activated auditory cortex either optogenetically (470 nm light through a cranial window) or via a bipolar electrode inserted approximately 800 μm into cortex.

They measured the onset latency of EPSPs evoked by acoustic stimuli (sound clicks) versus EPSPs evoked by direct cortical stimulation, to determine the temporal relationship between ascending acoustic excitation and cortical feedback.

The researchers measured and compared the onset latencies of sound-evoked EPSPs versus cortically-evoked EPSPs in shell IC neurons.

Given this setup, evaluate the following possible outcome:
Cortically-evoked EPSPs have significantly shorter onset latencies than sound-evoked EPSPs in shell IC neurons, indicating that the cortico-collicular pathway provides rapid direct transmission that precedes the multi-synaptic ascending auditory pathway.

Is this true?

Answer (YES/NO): NO